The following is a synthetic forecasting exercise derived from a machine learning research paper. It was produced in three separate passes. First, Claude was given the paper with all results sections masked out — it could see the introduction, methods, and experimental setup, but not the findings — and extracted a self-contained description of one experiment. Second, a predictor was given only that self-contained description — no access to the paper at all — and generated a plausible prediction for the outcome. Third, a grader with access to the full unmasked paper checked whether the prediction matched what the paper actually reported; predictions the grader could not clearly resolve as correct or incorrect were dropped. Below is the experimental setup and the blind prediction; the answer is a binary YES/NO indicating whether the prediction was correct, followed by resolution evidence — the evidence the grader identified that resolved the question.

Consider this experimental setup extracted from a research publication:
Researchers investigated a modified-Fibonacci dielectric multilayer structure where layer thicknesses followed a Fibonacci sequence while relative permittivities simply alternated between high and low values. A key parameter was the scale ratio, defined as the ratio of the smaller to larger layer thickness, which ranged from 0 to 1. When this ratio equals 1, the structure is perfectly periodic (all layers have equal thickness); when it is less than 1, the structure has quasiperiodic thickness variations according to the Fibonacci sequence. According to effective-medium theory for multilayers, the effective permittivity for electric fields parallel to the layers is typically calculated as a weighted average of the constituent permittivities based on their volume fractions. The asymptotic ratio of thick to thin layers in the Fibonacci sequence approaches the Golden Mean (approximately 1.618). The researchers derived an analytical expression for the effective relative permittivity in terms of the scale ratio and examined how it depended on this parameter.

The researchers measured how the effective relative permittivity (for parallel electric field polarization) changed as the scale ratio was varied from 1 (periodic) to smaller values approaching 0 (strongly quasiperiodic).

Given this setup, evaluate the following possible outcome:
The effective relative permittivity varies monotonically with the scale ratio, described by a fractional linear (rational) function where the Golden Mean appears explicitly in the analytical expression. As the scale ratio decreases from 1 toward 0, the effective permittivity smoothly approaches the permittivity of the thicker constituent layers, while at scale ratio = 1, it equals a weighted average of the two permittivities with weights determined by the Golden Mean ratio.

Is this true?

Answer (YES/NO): NO